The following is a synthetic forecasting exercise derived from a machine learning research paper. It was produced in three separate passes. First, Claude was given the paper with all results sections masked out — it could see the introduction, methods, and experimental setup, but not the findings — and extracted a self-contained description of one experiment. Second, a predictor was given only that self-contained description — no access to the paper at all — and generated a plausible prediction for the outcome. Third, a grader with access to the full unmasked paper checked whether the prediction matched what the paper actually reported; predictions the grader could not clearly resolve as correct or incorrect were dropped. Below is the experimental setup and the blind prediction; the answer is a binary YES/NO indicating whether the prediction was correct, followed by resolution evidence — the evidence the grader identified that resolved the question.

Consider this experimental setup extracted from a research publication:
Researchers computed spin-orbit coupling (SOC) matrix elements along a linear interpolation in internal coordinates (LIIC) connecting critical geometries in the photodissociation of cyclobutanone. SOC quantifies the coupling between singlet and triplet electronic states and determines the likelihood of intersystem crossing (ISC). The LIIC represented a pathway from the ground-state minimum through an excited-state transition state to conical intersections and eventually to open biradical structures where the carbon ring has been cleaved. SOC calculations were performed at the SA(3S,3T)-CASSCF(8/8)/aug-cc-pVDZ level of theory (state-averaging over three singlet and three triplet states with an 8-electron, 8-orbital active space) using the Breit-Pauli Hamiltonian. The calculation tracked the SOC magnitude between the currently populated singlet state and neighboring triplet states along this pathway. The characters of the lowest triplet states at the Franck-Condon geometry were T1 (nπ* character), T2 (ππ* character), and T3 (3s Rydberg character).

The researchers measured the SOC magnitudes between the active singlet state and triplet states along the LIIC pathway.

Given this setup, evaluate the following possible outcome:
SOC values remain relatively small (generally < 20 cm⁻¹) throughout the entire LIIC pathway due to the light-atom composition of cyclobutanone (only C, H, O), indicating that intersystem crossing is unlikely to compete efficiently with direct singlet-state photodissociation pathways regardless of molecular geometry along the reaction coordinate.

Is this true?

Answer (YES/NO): NO